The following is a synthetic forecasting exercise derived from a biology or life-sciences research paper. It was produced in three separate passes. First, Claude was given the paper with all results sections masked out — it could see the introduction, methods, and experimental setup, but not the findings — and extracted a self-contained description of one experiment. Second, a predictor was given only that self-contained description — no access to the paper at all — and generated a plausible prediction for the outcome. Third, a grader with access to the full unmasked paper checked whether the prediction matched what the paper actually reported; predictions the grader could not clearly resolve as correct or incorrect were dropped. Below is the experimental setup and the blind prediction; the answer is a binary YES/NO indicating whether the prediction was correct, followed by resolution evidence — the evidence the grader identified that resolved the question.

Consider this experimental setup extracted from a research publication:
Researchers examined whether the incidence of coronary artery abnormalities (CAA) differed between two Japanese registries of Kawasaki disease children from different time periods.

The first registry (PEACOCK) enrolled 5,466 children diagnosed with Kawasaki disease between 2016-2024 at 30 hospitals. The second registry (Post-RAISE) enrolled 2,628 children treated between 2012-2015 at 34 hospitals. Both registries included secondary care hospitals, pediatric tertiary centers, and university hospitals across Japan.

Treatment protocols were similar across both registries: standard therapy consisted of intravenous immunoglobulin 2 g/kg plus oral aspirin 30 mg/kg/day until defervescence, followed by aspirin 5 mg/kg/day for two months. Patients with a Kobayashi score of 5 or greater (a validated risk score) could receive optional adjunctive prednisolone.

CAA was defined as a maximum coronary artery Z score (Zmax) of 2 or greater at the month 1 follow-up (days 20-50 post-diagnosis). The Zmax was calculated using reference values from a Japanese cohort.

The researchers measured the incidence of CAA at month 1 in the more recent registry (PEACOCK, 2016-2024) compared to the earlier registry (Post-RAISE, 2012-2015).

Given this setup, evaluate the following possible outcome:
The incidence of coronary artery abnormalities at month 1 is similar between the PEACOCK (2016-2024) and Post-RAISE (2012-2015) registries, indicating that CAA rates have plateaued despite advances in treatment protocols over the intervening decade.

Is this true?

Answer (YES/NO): YES